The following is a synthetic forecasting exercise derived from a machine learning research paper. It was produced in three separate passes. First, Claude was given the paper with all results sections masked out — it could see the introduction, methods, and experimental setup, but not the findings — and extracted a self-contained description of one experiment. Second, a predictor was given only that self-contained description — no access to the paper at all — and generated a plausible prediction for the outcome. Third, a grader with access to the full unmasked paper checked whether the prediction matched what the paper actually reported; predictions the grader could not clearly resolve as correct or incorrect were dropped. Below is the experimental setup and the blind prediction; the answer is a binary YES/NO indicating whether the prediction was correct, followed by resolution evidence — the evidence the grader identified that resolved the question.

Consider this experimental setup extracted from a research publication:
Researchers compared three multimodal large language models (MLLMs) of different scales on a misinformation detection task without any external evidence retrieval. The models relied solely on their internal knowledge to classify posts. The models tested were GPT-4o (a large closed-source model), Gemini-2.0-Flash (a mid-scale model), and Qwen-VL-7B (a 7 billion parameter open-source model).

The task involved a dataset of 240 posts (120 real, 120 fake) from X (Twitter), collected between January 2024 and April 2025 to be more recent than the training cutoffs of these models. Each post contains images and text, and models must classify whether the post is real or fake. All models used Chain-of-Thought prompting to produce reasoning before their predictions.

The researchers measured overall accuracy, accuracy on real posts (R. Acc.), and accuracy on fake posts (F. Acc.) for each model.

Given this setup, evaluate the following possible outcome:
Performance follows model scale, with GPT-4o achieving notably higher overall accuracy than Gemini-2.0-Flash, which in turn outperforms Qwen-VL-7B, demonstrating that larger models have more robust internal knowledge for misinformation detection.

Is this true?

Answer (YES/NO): NO